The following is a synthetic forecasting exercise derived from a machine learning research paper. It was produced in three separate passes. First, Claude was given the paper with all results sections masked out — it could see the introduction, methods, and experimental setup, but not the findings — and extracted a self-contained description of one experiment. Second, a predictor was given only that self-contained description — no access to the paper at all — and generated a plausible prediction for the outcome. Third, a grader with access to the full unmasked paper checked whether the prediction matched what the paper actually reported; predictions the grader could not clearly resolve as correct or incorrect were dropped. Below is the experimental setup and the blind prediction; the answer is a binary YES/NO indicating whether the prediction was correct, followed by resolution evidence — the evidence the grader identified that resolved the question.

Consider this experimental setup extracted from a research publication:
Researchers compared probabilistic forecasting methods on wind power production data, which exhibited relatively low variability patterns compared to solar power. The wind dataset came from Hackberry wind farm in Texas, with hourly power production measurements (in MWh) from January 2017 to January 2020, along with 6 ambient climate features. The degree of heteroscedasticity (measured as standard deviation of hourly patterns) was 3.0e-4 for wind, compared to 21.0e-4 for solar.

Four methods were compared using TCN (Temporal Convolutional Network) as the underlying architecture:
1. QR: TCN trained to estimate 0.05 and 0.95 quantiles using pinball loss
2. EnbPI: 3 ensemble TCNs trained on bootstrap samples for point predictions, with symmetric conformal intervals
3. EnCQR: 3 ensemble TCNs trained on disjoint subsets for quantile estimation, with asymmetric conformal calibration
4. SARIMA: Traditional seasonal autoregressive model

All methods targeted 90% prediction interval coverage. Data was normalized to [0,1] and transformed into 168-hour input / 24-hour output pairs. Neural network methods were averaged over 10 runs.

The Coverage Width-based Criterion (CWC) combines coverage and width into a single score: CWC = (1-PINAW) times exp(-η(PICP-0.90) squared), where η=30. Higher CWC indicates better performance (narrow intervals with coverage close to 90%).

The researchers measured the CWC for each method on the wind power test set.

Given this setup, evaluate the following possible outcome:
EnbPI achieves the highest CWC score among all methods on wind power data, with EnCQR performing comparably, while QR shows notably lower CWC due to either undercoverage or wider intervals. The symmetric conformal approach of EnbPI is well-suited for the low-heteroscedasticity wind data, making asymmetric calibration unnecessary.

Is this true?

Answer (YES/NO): NO